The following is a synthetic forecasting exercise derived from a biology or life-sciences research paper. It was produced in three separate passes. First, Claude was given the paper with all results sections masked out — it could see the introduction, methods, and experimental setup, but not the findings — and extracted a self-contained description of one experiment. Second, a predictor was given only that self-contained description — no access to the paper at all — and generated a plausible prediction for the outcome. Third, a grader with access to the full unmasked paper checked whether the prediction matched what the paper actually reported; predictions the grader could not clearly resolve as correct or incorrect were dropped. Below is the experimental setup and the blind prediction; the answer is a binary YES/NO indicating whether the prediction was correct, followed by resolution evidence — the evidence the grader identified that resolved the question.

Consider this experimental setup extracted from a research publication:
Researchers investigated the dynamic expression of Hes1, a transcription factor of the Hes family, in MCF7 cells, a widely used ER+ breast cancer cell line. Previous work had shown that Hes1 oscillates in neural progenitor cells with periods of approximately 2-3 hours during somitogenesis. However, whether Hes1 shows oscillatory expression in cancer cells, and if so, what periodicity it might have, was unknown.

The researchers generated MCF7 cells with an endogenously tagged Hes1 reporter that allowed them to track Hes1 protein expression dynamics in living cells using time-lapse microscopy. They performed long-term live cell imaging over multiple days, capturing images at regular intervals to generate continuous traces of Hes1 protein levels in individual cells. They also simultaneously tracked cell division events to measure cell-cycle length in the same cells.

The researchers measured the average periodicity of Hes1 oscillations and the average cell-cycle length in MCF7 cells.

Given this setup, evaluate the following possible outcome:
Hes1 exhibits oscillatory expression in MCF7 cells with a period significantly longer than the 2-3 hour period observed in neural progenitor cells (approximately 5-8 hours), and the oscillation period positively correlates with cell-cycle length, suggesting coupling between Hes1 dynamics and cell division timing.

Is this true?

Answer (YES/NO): NO